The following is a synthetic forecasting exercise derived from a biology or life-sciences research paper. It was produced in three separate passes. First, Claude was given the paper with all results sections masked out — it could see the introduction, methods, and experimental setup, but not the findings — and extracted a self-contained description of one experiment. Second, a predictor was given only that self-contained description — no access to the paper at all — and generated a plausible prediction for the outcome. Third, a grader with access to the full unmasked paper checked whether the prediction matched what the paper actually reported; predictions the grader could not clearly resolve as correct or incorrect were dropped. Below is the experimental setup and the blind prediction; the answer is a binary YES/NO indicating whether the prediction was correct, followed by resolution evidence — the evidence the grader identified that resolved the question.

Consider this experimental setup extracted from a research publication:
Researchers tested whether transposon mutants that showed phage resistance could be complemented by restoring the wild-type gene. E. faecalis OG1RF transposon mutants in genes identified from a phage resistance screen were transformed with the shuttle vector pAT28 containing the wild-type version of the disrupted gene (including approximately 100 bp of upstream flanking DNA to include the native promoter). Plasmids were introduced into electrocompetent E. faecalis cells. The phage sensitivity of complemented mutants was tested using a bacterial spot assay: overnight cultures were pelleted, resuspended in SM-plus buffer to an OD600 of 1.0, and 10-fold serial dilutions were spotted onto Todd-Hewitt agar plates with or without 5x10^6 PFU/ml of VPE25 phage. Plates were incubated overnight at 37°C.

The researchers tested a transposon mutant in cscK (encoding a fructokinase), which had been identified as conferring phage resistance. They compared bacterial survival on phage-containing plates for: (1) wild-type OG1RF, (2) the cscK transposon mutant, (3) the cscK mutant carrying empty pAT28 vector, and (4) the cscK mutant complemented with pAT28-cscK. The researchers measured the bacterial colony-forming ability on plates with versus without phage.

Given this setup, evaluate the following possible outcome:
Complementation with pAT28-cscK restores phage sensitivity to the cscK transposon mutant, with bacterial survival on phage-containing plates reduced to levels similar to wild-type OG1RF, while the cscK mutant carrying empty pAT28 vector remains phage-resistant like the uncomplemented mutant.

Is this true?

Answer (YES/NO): YES